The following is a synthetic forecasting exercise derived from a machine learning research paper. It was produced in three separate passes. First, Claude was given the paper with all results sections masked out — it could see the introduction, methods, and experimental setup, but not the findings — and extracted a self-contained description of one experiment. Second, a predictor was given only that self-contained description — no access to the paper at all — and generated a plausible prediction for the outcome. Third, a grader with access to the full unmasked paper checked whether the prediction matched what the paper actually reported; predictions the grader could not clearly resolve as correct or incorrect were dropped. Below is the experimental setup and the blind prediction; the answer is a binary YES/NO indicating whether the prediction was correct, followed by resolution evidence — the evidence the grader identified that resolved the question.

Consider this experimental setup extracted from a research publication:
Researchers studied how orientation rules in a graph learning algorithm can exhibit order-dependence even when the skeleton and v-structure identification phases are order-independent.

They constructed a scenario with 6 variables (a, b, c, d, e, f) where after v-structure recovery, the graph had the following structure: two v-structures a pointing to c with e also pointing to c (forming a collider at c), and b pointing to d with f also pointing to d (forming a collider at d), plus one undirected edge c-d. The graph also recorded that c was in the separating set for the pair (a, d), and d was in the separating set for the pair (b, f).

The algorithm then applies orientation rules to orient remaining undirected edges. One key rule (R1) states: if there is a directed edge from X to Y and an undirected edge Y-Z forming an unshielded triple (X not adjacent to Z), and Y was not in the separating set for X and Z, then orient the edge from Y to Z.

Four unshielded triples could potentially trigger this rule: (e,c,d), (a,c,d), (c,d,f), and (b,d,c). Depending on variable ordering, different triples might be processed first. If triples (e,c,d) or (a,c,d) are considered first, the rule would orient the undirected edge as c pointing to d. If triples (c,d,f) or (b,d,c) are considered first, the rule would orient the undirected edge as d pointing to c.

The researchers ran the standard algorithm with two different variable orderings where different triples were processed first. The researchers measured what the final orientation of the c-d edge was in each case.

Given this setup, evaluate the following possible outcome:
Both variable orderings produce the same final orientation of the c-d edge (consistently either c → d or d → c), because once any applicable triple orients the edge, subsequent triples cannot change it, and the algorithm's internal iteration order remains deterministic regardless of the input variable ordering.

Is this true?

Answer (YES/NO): NO